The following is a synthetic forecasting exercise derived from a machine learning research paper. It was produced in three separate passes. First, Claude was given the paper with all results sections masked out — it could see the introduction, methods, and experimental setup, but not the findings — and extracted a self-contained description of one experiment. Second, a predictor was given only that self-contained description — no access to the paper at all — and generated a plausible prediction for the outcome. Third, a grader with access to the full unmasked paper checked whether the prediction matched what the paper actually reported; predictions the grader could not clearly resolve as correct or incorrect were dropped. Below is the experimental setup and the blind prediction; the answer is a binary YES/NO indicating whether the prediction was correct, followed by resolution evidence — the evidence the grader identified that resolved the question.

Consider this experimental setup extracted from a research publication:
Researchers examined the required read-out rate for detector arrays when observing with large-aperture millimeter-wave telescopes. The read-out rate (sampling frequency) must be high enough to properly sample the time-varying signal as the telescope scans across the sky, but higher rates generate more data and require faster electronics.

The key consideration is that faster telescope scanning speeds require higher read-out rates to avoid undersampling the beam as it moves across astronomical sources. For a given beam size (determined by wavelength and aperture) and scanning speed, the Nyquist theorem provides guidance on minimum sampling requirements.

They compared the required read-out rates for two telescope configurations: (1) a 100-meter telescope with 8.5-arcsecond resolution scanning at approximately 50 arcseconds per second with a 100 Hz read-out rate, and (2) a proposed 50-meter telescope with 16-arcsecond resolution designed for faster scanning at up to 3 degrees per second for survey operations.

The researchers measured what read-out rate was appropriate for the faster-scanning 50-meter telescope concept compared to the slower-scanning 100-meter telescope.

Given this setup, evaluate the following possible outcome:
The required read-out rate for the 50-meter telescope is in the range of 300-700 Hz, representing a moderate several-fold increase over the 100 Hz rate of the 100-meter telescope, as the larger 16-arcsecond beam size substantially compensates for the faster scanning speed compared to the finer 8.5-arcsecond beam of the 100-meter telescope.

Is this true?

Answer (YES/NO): NO